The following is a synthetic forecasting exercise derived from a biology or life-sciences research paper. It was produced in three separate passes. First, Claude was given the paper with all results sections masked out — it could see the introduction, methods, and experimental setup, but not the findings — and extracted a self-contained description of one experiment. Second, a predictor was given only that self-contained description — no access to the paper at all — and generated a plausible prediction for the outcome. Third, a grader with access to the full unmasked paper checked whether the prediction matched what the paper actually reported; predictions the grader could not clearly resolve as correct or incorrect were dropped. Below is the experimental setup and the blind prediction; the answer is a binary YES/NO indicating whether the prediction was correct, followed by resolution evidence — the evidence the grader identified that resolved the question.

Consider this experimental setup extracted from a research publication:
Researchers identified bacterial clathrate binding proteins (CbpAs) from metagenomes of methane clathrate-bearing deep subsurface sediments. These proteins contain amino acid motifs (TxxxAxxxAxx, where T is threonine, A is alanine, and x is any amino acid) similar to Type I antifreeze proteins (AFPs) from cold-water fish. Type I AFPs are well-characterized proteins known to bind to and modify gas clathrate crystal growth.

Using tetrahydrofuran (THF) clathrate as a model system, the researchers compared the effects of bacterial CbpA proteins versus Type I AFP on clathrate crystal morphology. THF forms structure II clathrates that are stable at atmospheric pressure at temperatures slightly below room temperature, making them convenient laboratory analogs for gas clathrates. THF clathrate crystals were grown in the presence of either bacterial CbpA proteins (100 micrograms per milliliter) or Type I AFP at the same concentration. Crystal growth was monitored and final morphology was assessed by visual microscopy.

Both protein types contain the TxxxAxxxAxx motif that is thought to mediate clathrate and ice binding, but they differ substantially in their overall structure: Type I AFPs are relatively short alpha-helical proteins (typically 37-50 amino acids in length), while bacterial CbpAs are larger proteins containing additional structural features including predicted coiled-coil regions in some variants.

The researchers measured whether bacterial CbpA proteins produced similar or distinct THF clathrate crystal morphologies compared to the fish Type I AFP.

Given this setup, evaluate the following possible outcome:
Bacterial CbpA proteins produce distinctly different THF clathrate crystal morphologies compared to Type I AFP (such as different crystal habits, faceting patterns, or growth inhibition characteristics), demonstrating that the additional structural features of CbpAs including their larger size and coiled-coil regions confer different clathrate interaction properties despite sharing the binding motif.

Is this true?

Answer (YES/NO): NO